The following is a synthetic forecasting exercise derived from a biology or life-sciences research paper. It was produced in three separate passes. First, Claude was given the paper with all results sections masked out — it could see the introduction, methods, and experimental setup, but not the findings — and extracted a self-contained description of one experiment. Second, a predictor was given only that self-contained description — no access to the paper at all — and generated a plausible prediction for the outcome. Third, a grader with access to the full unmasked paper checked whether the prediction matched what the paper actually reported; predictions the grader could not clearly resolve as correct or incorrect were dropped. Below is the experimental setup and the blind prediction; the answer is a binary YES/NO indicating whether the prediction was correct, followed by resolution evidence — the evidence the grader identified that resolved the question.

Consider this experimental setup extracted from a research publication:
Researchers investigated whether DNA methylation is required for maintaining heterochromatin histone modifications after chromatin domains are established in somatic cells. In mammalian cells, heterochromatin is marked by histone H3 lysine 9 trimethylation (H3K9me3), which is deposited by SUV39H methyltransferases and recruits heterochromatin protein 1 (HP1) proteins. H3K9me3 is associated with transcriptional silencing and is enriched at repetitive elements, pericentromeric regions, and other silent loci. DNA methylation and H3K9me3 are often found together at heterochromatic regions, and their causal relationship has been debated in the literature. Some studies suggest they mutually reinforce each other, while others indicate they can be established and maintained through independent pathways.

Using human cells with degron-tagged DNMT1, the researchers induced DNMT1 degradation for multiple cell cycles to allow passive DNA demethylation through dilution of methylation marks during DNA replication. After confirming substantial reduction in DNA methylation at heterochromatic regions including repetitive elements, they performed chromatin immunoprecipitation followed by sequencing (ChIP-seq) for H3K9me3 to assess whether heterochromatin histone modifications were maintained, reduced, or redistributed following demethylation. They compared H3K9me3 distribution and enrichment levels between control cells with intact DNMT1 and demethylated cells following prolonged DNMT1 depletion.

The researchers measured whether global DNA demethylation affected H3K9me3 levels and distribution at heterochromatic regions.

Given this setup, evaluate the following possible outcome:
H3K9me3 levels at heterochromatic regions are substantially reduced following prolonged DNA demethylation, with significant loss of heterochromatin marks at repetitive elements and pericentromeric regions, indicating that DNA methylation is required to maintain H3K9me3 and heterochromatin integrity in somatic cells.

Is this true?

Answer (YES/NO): YES